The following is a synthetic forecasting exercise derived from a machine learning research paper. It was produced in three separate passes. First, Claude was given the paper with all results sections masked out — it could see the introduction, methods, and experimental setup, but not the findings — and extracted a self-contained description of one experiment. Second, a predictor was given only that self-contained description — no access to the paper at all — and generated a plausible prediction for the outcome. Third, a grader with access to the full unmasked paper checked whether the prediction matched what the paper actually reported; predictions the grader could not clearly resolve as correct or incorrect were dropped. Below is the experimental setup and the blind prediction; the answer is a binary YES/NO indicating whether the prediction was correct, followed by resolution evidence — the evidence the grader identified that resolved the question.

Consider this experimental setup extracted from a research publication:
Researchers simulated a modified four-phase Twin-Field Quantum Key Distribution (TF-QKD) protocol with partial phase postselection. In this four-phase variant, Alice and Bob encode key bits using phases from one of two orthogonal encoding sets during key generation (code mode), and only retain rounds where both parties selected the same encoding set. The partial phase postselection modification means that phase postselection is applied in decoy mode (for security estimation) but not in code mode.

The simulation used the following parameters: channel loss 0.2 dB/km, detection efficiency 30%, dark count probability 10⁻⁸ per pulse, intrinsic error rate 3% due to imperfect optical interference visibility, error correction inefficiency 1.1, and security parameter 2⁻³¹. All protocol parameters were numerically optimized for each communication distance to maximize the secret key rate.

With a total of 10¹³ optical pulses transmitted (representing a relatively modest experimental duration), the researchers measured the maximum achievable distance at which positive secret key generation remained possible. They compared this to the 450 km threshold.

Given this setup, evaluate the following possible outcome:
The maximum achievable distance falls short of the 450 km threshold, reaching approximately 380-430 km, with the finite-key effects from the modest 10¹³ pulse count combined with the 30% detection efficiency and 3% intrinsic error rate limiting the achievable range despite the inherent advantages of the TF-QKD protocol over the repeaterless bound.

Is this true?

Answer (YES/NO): NO